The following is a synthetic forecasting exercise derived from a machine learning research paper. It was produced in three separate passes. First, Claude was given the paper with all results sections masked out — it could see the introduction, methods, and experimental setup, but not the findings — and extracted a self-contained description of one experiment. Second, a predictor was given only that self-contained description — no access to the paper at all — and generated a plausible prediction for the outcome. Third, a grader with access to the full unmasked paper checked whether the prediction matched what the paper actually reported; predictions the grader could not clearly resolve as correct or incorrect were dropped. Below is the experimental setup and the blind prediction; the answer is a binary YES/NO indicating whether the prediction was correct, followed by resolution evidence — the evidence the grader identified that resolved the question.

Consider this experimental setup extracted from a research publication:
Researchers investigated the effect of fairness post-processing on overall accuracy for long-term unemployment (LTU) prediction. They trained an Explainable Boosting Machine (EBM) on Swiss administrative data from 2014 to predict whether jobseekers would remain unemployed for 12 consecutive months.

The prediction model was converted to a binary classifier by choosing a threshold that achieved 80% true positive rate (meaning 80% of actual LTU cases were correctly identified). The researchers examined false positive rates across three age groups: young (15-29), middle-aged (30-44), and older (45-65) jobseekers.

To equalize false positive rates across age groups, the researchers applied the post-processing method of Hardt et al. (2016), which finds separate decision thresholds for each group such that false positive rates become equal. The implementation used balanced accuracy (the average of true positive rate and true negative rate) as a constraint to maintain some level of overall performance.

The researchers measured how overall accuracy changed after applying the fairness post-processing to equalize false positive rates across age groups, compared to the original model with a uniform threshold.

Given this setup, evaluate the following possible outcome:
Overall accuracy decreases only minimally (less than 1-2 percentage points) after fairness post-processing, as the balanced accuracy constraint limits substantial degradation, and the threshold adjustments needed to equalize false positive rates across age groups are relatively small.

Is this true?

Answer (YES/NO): NO